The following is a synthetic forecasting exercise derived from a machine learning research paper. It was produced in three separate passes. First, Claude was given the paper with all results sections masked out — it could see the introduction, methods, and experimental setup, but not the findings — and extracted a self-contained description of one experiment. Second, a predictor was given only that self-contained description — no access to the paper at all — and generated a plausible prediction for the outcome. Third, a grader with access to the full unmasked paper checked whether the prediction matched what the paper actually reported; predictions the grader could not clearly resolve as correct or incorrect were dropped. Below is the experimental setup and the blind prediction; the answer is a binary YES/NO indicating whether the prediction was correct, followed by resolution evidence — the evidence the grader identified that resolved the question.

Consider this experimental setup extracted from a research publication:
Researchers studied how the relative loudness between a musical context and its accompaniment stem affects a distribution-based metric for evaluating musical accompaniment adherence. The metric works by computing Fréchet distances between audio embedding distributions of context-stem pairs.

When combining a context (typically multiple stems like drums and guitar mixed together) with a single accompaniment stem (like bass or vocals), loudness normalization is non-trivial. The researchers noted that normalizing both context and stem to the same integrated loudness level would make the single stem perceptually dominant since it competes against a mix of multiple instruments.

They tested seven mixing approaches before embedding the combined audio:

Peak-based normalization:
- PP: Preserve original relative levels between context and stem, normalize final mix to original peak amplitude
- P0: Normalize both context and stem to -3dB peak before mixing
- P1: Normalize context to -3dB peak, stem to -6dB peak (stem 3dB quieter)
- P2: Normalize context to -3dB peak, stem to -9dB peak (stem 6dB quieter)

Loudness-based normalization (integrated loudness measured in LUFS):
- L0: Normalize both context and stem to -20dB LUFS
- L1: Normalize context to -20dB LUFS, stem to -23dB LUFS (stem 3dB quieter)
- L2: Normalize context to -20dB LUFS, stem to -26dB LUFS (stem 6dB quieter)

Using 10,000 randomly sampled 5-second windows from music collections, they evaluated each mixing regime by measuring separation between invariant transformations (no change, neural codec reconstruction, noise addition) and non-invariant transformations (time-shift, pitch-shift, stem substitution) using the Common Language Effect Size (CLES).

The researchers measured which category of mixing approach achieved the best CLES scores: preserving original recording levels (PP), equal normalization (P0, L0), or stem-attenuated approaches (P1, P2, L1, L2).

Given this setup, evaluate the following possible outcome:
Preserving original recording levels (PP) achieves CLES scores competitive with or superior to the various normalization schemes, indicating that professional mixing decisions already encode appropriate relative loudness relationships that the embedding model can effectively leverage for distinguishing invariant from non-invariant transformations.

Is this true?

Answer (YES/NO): NO